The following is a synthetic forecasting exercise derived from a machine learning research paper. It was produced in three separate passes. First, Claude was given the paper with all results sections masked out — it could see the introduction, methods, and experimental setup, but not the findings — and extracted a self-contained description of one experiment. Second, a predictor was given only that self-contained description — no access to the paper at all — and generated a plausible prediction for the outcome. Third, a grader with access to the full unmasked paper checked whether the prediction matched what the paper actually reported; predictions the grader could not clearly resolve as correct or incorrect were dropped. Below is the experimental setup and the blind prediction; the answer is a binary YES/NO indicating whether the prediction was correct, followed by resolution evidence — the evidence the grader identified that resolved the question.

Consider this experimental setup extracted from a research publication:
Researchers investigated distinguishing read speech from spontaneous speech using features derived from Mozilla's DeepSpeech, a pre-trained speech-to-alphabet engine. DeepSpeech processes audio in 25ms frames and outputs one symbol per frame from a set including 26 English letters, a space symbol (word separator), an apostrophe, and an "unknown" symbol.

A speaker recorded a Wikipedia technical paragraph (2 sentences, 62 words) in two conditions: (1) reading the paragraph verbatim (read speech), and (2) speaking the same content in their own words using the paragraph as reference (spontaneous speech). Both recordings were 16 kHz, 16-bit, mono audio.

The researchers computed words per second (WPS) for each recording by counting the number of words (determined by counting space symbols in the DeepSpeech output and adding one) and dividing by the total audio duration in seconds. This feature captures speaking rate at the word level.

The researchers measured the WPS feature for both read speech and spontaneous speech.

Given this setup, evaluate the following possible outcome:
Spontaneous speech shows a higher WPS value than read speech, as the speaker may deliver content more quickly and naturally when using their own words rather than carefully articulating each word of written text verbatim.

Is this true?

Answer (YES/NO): NO